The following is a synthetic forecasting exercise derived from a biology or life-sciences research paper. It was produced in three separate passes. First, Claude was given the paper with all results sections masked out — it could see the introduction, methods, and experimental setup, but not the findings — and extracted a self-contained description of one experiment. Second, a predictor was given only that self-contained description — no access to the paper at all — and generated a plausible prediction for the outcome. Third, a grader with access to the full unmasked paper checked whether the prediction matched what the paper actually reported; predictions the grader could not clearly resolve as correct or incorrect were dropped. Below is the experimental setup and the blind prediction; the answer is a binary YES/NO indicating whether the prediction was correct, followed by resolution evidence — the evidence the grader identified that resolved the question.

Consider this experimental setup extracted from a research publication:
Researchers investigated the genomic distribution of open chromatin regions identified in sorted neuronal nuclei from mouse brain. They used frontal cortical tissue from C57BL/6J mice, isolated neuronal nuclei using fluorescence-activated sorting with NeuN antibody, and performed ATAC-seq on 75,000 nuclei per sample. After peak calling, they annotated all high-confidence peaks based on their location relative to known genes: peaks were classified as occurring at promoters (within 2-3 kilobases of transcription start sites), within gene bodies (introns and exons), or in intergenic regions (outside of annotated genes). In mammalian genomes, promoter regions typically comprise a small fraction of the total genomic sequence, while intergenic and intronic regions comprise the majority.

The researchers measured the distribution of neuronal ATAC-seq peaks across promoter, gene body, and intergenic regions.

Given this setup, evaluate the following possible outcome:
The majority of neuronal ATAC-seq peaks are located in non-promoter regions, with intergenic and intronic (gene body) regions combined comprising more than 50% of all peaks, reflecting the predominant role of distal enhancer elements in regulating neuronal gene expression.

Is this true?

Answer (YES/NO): YES